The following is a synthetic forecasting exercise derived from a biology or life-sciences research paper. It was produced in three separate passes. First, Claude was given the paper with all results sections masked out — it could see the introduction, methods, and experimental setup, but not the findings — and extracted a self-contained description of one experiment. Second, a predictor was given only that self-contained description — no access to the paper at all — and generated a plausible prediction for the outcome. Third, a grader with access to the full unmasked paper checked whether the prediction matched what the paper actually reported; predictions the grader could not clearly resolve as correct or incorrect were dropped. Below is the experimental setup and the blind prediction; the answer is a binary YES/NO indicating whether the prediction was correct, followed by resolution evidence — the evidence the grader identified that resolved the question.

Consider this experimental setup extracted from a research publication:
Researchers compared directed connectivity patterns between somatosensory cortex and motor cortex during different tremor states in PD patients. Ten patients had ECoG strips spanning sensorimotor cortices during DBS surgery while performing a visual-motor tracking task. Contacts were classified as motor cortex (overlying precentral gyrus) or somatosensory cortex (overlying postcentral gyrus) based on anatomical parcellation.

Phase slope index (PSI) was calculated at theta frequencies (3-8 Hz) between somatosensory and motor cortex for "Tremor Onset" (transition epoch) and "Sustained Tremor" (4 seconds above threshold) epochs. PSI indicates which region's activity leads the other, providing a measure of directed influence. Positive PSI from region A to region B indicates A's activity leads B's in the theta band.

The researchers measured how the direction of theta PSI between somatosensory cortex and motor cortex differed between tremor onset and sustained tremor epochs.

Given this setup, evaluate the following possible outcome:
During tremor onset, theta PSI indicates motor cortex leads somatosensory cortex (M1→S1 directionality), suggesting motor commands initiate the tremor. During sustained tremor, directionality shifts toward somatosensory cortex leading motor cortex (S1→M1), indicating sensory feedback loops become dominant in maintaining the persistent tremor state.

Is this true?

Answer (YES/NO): NO